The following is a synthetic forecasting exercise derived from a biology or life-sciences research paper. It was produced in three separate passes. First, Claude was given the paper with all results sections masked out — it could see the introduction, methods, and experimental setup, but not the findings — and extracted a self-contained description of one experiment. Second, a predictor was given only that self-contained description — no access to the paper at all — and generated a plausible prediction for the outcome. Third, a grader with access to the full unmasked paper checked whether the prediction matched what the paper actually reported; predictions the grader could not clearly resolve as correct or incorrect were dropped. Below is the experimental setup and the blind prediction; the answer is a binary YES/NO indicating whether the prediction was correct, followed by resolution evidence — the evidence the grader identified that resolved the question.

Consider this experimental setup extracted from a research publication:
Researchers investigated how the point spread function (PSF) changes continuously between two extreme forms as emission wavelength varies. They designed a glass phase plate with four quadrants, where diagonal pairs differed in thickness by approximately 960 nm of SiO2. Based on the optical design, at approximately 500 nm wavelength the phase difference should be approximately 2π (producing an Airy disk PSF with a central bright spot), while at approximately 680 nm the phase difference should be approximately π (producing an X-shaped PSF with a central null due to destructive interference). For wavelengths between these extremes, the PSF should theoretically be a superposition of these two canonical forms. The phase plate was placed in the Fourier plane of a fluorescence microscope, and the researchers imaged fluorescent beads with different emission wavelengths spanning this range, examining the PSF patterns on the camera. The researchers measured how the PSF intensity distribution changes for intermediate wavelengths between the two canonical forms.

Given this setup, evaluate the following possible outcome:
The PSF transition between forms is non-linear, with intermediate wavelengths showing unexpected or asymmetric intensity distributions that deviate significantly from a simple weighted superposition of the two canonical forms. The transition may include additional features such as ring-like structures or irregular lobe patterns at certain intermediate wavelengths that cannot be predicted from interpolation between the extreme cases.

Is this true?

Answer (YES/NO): NO